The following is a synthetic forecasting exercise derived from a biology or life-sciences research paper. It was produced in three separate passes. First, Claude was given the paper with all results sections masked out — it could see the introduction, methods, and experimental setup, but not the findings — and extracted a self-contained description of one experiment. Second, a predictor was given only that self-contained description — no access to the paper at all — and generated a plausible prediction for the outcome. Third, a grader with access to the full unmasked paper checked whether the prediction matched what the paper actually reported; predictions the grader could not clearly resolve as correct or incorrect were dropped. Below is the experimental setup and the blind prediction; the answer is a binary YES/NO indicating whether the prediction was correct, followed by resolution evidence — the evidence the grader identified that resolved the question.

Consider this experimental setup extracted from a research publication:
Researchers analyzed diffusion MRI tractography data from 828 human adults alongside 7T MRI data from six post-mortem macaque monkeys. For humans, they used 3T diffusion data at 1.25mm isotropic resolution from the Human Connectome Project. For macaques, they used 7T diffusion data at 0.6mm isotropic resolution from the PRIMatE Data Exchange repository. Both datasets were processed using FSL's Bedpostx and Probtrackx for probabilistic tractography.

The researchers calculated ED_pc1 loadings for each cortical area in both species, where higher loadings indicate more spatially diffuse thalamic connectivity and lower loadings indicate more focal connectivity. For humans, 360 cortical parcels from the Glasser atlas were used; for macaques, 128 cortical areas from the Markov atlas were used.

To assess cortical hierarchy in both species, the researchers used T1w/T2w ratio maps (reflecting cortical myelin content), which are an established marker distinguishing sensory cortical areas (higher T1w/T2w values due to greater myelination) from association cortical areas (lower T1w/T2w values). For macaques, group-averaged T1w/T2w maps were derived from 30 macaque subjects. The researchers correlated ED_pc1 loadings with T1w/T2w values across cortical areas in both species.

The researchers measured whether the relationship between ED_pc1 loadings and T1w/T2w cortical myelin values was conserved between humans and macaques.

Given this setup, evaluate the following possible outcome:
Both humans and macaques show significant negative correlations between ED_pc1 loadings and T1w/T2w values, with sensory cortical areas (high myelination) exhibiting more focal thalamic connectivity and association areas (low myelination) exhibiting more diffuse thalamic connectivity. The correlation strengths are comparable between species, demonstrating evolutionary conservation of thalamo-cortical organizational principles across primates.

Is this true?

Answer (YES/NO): NO